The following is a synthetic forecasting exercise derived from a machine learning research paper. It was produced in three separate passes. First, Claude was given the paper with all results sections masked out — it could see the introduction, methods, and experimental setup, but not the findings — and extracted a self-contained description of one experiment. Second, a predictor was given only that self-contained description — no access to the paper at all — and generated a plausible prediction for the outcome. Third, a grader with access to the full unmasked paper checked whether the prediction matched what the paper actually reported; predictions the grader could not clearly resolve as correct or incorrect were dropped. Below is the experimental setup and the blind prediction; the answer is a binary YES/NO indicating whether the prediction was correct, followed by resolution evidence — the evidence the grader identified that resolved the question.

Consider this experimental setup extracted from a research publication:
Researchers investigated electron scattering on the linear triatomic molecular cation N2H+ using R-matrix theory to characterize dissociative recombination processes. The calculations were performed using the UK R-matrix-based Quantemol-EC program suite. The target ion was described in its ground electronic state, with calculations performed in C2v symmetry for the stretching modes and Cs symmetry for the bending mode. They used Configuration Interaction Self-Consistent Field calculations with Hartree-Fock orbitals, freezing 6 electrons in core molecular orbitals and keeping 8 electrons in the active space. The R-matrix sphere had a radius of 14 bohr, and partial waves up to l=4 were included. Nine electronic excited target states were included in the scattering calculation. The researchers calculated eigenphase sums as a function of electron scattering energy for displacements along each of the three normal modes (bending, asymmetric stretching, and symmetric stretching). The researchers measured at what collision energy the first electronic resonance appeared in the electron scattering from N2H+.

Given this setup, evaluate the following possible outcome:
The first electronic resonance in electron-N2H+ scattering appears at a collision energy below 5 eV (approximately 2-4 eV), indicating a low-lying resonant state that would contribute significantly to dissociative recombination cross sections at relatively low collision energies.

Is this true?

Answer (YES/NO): YES